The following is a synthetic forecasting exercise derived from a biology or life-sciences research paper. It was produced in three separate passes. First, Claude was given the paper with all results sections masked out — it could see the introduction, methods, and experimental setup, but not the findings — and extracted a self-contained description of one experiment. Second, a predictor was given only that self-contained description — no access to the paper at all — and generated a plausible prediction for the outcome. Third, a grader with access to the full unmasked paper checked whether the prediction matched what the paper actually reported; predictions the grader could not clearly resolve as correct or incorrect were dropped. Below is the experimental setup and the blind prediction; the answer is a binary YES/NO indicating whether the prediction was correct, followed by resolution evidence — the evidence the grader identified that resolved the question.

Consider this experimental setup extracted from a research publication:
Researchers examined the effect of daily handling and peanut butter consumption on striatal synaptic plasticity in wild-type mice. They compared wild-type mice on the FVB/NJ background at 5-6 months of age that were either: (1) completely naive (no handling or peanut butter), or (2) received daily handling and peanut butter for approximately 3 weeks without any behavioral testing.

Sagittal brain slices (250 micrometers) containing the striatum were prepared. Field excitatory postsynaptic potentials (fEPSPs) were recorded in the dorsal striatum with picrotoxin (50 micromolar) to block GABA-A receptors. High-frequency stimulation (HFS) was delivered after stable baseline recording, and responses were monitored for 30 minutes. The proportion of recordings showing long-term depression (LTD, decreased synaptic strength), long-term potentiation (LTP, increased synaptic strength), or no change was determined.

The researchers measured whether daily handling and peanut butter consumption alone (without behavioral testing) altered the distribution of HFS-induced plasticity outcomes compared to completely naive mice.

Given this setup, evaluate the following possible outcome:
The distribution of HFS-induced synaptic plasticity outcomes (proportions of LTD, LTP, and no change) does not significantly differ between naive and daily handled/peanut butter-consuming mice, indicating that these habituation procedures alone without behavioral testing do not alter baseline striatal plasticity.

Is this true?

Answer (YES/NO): NO